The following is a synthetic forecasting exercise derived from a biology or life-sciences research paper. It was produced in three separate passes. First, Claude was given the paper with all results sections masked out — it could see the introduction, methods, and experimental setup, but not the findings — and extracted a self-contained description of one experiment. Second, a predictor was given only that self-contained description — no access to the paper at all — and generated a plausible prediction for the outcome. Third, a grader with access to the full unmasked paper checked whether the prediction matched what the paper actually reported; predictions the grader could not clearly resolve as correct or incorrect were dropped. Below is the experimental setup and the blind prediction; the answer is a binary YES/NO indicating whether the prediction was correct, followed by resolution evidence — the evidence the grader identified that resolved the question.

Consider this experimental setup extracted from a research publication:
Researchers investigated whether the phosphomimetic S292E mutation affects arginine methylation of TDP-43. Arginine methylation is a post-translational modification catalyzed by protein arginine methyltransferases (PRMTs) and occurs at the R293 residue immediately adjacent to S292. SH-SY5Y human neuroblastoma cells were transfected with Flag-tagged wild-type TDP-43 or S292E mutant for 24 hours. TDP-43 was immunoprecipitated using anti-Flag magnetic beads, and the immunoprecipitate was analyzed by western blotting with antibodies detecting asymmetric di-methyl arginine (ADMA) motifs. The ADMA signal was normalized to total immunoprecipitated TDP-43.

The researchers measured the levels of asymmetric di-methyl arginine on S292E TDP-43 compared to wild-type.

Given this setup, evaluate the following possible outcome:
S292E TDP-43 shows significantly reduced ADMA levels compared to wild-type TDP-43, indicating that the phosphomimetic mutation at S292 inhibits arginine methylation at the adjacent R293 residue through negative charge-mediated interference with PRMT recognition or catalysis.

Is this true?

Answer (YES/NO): NO